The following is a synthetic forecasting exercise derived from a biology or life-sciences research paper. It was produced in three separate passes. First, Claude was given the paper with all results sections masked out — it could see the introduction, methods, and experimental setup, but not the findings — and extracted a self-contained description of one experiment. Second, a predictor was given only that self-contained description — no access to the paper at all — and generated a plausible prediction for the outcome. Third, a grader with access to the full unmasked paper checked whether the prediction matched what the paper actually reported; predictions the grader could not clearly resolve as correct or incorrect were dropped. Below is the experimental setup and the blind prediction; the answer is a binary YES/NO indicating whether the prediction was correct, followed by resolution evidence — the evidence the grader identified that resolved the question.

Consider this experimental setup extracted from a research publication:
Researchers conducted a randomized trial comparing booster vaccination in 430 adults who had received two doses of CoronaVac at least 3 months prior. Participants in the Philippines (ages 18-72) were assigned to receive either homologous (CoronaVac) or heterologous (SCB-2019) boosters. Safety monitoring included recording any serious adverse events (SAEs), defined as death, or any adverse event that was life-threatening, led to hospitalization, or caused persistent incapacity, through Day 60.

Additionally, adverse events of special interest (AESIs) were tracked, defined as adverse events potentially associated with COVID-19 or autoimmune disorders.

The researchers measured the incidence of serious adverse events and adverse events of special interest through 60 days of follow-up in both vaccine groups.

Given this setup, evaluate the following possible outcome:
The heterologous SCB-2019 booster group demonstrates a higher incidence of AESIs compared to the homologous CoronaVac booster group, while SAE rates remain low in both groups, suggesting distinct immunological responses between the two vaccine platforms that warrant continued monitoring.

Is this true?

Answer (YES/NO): NO